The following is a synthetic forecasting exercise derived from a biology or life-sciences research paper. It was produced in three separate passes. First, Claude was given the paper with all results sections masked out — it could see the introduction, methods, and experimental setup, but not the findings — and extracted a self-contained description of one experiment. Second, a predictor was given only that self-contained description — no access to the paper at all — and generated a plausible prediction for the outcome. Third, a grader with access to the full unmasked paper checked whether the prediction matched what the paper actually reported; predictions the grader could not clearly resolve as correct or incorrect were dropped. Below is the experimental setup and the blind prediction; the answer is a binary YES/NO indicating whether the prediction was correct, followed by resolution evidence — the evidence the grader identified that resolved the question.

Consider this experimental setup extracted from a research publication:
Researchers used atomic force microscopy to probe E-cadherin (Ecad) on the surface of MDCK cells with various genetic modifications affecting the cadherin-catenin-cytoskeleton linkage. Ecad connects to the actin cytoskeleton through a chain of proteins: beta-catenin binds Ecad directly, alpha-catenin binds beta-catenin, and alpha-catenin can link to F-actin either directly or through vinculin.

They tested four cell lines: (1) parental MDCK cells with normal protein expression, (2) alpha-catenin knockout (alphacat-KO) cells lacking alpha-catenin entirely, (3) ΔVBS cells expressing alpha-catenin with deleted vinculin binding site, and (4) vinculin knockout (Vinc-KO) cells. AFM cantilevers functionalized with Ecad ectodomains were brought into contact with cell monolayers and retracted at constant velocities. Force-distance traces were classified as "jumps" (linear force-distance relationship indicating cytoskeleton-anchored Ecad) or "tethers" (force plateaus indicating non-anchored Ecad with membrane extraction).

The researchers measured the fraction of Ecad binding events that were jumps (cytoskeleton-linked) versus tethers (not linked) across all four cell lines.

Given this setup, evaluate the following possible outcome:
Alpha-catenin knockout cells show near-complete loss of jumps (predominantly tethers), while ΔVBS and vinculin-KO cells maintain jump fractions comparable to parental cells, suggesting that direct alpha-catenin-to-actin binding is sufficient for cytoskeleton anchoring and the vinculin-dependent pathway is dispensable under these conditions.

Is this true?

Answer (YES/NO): YES